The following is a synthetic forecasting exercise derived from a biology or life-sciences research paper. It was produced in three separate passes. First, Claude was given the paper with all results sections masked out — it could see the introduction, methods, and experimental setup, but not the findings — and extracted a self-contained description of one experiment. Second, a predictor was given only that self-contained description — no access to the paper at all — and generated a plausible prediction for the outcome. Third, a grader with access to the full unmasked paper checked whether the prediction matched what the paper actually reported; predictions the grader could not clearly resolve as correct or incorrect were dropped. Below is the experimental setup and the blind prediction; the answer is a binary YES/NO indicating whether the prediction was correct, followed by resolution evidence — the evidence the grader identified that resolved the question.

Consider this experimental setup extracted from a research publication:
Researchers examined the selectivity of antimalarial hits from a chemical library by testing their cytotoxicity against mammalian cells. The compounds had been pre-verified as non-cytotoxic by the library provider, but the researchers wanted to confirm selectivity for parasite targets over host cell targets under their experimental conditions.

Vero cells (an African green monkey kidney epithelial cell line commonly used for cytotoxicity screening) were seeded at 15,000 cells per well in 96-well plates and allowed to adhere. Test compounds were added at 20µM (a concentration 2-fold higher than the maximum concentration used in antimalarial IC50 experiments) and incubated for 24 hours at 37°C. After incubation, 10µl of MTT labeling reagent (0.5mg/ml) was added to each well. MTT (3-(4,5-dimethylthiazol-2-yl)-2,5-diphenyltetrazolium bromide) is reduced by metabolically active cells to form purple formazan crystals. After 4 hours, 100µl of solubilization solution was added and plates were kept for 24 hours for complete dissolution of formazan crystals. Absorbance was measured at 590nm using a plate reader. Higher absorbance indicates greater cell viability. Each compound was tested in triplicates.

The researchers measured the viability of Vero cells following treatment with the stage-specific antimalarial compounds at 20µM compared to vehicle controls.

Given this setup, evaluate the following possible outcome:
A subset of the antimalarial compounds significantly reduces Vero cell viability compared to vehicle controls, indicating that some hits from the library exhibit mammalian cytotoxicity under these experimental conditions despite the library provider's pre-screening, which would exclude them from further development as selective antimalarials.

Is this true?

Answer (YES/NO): YES